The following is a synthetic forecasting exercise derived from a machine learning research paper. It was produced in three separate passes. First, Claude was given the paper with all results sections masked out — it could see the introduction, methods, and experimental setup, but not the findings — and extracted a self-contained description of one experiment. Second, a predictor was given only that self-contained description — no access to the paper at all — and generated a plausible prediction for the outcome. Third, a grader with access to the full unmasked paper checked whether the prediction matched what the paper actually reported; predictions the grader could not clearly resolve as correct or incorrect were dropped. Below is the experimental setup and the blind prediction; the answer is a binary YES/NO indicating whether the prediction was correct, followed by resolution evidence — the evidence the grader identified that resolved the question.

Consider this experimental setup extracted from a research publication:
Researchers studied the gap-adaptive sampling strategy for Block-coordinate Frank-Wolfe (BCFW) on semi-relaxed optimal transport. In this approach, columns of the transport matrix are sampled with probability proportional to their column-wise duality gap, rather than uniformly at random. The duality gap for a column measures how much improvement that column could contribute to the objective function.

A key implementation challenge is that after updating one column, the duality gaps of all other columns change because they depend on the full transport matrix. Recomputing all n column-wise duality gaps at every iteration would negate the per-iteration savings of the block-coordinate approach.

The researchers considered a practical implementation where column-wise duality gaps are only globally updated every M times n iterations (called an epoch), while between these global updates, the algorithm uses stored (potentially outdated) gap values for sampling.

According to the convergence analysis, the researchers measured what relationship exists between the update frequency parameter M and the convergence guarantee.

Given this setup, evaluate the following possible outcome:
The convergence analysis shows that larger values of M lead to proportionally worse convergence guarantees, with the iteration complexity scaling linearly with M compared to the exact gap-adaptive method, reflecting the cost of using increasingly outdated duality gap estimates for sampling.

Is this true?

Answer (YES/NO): NO